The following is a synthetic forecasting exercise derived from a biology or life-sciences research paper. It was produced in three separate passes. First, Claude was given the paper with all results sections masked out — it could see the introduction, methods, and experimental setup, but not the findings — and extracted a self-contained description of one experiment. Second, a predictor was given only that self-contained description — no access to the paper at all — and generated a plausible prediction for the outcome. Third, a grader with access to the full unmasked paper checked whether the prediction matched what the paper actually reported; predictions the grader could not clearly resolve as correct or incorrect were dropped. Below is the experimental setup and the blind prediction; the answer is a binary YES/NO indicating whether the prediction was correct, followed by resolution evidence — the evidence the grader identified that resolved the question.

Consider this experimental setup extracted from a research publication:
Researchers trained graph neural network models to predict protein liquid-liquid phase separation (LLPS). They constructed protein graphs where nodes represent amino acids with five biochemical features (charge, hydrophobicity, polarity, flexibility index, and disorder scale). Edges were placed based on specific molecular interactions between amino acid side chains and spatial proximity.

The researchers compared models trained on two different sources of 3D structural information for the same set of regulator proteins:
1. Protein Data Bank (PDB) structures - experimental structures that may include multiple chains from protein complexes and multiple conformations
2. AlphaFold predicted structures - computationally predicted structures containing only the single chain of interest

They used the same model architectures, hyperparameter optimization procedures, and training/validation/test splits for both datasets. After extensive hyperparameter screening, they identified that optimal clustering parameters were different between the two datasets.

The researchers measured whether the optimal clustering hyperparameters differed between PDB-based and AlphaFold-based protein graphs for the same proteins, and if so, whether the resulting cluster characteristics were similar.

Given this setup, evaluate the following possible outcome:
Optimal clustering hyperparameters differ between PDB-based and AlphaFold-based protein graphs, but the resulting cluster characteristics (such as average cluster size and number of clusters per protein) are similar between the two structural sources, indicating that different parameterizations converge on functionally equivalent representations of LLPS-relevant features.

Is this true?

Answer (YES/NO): YES